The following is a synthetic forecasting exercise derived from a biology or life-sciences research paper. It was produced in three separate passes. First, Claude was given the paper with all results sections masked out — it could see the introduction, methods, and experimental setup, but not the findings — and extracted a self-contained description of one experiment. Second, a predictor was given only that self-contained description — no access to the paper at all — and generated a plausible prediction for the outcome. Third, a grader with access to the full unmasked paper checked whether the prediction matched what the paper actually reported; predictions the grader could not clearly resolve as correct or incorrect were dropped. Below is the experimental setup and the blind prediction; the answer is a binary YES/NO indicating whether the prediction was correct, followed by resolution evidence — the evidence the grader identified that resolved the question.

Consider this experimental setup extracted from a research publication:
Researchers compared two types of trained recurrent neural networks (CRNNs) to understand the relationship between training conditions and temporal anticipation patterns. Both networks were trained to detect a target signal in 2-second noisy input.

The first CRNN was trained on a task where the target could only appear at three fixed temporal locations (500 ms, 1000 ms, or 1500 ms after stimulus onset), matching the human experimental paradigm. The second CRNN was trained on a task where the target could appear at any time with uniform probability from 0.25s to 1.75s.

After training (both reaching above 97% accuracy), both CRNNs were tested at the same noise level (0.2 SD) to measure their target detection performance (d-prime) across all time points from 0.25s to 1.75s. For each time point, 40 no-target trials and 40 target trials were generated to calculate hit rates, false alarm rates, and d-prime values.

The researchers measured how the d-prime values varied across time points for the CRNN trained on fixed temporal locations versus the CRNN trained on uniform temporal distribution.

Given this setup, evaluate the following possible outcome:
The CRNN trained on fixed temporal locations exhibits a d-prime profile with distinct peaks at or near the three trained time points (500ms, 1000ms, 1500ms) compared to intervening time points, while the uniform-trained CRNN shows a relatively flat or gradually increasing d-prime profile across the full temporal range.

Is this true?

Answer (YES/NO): YES